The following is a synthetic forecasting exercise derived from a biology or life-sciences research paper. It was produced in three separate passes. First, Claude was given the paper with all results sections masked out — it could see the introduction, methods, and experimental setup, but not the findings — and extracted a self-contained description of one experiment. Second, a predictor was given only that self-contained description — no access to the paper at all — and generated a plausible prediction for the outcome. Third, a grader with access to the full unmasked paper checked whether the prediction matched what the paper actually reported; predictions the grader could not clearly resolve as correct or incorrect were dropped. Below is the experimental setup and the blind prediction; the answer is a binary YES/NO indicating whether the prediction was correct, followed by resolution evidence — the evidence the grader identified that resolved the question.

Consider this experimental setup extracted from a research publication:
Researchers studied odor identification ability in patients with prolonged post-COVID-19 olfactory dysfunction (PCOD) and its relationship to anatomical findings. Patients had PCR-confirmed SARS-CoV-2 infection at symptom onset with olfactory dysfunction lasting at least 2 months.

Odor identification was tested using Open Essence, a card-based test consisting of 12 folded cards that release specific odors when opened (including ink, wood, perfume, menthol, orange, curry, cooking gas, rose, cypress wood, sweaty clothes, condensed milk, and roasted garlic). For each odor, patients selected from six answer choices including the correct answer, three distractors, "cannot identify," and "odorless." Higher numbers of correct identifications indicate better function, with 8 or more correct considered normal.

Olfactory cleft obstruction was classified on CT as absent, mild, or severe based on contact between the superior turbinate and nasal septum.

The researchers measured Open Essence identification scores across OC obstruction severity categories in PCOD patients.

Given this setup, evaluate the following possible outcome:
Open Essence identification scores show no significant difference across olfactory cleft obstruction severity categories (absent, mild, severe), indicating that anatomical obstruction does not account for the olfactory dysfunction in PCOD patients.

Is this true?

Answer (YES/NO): NO